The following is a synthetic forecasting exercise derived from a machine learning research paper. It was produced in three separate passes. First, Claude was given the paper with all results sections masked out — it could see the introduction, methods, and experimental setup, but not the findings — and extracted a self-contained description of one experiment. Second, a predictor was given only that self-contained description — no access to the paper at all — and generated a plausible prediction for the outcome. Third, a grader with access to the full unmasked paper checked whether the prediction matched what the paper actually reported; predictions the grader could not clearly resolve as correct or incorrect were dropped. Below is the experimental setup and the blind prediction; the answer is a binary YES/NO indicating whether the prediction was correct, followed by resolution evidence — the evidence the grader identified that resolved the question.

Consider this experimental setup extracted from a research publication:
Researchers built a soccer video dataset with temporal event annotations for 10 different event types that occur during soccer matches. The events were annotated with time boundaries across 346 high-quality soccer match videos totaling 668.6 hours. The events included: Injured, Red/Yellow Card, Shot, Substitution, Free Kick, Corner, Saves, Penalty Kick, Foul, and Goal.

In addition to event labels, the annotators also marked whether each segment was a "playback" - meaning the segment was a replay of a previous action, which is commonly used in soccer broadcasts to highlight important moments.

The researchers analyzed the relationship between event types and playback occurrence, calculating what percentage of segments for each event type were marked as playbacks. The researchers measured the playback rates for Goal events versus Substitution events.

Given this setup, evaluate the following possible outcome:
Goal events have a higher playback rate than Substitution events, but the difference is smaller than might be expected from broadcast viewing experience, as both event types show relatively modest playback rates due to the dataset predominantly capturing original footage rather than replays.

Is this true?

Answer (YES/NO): NO